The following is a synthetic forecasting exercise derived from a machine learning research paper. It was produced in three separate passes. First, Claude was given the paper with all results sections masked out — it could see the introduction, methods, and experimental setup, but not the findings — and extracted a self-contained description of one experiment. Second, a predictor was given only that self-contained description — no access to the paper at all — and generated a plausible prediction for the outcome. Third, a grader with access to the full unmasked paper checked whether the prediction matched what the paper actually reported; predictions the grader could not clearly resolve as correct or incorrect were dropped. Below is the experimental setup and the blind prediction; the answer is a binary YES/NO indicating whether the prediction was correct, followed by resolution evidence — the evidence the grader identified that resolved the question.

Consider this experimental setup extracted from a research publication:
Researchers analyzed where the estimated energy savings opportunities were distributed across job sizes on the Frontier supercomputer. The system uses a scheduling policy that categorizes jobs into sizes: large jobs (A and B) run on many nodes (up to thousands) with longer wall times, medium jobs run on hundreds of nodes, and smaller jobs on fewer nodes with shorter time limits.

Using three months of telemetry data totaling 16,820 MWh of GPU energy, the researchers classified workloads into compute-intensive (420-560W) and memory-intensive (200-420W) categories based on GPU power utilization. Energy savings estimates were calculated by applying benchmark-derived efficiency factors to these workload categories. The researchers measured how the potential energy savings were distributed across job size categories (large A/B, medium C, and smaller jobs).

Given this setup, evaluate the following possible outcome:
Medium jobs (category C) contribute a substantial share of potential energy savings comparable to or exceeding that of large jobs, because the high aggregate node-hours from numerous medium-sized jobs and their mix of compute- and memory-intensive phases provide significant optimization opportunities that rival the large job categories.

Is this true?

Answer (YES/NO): NO